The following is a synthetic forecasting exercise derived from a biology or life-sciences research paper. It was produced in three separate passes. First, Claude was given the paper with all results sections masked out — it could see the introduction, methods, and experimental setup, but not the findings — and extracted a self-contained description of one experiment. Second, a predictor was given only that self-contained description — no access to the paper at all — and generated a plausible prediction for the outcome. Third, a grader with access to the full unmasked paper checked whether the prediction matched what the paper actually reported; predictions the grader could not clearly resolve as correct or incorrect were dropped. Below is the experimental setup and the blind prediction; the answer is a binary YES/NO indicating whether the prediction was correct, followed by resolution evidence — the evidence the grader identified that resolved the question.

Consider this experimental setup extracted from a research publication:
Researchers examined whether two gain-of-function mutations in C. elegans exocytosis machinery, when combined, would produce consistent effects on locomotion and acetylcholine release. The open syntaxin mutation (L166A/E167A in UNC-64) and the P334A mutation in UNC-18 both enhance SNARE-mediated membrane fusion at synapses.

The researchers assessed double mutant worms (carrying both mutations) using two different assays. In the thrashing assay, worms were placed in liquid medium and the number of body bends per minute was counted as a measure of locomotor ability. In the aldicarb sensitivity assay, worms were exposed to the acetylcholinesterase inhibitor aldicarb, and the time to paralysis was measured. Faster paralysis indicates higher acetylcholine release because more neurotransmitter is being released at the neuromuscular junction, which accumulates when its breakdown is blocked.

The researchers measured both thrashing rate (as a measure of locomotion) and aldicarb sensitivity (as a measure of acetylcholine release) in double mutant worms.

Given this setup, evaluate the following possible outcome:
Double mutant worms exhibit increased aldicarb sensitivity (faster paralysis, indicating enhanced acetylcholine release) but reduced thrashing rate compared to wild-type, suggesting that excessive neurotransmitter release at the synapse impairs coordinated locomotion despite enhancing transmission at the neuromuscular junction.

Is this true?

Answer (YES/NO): YES